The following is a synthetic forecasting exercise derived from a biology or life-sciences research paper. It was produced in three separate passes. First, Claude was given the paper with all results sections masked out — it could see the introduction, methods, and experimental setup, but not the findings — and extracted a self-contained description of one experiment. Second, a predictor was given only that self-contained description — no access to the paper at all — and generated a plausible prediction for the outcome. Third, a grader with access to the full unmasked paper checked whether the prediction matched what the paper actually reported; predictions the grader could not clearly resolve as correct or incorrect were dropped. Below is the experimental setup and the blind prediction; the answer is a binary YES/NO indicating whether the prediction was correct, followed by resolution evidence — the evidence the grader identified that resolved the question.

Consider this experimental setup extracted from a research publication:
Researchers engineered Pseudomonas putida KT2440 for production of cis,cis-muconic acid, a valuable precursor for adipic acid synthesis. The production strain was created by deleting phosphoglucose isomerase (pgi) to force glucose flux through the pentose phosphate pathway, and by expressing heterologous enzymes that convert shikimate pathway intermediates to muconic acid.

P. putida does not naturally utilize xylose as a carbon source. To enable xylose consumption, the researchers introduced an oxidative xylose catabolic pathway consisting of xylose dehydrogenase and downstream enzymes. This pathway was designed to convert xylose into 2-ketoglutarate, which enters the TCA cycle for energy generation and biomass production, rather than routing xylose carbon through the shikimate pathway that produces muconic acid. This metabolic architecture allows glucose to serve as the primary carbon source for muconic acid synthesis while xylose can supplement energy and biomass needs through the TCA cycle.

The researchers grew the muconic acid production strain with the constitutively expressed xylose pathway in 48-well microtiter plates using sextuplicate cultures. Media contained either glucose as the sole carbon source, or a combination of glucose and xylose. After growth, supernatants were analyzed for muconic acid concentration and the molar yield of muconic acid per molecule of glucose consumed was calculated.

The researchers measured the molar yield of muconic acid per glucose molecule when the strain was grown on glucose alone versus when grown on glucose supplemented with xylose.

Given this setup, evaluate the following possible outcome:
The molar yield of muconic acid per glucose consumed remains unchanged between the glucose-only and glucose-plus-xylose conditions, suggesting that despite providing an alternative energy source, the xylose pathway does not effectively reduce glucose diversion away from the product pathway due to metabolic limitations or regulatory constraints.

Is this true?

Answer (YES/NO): YES